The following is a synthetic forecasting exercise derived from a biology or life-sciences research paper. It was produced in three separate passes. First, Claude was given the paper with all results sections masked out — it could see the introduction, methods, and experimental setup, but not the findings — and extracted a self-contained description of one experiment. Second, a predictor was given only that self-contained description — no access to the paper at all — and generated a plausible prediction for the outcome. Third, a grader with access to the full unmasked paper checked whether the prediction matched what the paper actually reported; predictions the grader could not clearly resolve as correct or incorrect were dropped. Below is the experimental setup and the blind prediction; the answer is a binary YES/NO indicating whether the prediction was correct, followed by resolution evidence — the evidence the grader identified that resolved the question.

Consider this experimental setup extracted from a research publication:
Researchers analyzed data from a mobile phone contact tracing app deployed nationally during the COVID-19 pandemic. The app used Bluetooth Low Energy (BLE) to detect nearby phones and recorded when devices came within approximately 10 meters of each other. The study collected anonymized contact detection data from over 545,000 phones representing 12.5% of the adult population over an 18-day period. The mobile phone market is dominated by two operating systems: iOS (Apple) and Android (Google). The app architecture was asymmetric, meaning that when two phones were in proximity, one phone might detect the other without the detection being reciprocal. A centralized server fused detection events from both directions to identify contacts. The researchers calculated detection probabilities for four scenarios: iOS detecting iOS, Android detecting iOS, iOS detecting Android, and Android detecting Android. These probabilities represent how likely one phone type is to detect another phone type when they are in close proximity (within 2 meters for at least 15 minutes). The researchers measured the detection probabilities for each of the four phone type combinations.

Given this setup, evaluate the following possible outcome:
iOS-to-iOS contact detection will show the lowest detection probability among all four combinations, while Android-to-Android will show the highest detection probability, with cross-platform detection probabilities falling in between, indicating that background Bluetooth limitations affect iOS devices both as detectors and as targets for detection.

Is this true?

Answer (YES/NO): NO